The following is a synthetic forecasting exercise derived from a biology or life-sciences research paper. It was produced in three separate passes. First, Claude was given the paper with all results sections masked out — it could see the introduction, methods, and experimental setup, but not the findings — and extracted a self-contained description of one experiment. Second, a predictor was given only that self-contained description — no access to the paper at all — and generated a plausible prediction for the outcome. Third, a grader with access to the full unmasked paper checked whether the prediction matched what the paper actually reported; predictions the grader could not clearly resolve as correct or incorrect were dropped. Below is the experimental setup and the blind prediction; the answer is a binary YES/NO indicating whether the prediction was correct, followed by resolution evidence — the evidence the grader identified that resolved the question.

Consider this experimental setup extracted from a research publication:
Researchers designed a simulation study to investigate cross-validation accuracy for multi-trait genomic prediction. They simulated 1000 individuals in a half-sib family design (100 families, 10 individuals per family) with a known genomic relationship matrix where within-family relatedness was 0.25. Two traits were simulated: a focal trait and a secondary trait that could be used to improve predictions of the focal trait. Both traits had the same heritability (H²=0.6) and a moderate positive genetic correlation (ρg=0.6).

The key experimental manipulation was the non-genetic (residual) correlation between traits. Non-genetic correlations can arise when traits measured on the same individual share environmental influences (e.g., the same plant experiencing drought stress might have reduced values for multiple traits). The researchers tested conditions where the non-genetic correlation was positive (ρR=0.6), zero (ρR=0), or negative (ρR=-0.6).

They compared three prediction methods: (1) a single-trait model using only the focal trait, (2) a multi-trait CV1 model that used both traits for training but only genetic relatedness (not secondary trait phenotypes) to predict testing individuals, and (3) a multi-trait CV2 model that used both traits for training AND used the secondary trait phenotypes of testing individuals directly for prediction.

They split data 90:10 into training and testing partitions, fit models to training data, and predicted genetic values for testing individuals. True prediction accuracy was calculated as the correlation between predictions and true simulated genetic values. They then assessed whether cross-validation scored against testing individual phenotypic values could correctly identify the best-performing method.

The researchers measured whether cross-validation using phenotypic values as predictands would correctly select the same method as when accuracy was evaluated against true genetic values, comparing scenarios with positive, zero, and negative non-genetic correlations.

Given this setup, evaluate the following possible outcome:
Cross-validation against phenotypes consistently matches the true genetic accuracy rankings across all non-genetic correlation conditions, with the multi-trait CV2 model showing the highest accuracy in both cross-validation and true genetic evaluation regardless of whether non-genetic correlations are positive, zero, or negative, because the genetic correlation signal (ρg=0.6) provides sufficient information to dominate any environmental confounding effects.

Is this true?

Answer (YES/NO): NO